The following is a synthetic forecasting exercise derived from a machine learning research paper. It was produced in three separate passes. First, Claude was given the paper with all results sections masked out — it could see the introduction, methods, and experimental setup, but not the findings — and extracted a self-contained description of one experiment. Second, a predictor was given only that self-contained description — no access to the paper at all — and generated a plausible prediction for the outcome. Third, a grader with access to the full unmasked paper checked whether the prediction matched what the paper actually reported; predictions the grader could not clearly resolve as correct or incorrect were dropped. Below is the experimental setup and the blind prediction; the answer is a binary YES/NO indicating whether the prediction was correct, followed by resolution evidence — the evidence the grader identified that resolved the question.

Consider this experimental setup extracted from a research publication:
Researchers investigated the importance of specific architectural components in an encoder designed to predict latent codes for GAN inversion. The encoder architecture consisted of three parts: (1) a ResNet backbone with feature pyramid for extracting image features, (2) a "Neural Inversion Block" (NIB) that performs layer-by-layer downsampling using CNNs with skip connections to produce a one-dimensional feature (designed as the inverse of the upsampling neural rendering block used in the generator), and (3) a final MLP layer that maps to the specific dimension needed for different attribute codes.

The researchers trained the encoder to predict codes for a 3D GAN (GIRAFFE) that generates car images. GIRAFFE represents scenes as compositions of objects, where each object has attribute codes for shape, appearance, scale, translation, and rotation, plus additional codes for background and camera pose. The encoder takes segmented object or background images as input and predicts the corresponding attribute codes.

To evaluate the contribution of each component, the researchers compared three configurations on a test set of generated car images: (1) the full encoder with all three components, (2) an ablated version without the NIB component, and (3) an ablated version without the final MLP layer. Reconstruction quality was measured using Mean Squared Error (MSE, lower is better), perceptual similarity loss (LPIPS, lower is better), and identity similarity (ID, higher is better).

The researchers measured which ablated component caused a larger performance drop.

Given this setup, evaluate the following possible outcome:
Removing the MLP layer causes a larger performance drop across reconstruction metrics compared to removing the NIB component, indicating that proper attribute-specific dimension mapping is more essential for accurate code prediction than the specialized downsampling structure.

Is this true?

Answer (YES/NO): NO